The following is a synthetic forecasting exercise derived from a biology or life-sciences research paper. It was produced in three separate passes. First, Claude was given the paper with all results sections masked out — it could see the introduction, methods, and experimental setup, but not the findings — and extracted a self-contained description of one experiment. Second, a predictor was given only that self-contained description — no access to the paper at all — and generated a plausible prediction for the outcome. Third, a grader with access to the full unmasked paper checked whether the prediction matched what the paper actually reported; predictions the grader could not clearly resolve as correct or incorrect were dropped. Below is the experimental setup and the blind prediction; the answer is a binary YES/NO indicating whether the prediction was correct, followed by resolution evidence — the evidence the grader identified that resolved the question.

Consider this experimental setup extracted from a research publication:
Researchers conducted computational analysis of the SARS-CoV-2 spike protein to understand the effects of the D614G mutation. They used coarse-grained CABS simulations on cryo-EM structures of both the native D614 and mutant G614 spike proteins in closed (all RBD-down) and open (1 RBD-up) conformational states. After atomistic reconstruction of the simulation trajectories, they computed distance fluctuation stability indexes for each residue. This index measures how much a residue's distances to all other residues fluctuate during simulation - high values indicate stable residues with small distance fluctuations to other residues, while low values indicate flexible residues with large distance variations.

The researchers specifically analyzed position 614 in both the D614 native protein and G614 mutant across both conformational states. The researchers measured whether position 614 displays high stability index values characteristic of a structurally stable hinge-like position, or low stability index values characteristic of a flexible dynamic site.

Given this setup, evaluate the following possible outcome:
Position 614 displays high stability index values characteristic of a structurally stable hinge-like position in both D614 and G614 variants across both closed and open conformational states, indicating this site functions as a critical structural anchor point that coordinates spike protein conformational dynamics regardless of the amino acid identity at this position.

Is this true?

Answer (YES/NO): NO